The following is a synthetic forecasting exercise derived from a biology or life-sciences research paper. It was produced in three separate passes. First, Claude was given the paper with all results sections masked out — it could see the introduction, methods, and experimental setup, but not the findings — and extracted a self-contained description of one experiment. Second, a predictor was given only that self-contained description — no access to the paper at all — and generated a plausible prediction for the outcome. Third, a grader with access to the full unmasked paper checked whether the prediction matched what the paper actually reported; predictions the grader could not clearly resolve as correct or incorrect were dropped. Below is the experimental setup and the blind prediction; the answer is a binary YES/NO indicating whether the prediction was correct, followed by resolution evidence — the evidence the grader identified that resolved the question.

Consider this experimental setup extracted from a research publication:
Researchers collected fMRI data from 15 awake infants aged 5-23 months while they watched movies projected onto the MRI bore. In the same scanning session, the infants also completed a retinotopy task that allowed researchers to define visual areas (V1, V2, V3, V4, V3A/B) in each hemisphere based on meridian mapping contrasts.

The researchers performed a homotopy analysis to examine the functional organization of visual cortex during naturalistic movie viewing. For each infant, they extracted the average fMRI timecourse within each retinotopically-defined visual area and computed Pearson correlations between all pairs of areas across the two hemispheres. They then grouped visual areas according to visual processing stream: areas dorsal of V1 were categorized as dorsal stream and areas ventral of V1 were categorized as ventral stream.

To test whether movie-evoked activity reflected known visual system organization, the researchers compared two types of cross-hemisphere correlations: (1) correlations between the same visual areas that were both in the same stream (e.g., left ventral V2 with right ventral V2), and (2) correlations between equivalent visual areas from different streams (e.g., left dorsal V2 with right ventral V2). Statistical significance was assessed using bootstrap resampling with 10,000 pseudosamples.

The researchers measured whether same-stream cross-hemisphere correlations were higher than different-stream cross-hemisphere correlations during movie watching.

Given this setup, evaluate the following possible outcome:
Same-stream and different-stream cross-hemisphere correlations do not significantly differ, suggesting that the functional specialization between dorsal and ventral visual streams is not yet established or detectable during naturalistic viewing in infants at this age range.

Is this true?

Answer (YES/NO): NO